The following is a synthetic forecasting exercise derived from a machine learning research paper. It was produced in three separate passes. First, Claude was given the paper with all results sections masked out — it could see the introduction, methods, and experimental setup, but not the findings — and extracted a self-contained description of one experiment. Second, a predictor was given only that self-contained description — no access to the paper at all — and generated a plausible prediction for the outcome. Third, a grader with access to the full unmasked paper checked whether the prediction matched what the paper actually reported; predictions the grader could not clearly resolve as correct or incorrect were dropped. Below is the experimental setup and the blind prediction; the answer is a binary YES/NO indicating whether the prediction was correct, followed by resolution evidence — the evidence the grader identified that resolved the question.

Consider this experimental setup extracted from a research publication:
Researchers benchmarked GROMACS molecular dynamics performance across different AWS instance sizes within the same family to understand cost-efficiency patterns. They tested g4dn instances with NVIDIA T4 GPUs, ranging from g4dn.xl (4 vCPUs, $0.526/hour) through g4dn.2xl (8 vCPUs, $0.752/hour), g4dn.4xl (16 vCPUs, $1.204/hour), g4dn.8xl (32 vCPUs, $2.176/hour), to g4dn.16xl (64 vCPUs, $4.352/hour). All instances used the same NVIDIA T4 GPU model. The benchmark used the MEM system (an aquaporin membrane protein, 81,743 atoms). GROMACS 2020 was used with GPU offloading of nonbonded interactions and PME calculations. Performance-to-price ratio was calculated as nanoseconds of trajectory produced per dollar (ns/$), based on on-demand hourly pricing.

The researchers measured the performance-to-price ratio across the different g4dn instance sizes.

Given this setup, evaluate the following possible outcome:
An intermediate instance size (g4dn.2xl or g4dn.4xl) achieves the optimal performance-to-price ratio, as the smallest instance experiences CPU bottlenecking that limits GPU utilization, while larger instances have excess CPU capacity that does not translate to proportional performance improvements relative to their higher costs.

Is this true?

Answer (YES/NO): NO